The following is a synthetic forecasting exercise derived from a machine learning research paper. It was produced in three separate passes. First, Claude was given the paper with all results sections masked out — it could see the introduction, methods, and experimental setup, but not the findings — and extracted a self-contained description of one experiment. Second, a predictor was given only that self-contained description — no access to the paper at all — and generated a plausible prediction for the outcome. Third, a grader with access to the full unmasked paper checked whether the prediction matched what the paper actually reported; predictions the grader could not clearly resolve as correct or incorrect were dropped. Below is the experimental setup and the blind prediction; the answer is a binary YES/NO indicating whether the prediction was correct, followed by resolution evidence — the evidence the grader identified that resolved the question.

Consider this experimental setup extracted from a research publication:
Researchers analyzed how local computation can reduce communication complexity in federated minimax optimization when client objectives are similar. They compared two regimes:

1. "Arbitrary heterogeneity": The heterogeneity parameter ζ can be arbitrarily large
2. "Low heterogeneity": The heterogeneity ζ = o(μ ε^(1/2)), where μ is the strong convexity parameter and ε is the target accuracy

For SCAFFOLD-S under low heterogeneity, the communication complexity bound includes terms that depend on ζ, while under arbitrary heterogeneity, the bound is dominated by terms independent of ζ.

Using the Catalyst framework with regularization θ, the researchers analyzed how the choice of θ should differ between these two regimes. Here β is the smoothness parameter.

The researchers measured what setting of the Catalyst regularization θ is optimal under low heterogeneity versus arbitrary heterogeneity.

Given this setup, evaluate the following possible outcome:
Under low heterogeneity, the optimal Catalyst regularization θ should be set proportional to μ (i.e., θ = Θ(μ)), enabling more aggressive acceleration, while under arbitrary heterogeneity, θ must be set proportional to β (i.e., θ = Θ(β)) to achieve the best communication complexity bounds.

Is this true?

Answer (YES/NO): YES